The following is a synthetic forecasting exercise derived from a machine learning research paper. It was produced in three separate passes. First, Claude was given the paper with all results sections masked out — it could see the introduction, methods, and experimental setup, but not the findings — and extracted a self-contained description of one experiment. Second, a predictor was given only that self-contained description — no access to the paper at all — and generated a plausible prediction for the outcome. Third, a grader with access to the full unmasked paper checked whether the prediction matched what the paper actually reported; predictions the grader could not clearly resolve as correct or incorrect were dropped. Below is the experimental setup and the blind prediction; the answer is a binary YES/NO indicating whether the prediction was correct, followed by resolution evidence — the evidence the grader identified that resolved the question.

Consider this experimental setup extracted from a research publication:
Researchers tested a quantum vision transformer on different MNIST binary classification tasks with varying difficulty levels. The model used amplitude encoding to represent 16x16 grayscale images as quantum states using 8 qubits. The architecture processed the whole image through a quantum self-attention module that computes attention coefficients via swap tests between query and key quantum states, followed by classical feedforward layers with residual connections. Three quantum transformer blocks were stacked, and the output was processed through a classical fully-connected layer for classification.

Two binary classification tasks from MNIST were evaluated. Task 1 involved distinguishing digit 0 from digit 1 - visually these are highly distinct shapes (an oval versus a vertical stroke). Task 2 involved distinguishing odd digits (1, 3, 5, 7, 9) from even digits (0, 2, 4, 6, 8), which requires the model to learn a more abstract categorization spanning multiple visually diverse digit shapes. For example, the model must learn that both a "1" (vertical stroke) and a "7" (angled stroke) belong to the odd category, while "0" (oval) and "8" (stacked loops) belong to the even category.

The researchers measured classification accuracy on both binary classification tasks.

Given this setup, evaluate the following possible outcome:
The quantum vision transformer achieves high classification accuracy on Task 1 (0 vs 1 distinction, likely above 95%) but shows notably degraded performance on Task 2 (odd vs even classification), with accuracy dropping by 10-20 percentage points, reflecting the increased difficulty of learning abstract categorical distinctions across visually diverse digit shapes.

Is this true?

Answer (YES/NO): NO